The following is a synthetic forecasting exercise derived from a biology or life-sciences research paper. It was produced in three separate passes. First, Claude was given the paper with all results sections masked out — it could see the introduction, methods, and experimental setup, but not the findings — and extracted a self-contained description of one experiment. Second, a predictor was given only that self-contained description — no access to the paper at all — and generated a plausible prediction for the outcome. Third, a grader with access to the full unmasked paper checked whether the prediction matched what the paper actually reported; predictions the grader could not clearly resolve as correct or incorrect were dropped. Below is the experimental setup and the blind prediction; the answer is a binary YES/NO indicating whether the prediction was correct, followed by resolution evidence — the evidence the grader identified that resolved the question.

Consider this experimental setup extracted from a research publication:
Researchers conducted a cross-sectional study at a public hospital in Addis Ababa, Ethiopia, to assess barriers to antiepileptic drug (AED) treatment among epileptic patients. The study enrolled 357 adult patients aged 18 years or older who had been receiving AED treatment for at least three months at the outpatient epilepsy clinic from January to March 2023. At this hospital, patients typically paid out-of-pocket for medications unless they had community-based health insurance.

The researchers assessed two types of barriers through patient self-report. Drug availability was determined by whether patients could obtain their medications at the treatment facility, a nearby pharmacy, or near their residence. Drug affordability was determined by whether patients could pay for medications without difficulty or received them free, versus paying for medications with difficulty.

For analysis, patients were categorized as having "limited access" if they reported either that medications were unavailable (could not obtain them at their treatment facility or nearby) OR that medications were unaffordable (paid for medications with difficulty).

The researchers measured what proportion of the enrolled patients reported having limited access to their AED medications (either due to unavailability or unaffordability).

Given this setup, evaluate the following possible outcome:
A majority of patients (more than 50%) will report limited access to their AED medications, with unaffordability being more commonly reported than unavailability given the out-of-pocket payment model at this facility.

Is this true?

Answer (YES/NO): YES